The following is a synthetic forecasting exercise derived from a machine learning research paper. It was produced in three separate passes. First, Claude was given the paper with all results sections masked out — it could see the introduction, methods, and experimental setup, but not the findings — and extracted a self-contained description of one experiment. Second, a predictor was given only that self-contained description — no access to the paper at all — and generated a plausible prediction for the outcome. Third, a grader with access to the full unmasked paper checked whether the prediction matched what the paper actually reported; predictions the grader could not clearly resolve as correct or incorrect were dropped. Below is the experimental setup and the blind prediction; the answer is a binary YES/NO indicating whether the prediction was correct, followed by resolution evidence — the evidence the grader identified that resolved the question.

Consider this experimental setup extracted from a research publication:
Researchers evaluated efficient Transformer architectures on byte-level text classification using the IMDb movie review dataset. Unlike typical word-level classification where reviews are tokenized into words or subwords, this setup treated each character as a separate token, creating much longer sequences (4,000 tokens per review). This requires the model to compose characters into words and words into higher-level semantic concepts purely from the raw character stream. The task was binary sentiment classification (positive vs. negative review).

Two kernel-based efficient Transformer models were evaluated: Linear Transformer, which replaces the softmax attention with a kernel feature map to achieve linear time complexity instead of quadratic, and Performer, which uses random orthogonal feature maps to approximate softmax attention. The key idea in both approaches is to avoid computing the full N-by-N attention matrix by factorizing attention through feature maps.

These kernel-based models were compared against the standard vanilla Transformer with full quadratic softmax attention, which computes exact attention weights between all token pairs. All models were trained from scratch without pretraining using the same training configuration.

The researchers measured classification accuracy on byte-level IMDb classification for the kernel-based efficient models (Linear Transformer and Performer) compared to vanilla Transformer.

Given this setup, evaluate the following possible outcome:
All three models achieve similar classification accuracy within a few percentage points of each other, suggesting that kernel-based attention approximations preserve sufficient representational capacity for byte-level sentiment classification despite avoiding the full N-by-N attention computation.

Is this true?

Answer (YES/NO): YES